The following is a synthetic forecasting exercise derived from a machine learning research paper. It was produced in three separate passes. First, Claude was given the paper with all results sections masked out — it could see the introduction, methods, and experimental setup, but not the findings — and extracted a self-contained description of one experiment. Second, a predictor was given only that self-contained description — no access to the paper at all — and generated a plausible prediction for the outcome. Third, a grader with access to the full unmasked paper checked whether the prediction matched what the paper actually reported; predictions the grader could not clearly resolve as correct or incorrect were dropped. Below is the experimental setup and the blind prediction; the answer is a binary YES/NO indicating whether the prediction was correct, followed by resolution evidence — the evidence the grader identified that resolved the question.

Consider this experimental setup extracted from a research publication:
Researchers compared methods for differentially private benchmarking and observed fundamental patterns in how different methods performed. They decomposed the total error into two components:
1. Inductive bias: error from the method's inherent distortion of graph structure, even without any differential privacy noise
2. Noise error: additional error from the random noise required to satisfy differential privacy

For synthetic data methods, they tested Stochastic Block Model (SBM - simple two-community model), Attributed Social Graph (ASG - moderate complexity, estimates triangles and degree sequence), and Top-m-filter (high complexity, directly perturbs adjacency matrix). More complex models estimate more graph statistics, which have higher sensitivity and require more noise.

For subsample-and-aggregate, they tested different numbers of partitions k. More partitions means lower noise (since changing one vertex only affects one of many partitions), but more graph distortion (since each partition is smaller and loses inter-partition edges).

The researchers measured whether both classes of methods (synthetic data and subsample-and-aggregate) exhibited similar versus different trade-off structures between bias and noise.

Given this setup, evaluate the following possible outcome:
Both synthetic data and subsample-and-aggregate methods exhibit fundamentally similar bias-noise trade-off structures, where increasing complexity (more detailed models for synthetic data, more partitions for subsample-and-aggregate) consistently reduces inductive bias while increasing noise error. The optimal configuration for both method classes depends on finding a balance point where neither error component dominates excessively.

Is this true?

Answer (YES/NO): NO